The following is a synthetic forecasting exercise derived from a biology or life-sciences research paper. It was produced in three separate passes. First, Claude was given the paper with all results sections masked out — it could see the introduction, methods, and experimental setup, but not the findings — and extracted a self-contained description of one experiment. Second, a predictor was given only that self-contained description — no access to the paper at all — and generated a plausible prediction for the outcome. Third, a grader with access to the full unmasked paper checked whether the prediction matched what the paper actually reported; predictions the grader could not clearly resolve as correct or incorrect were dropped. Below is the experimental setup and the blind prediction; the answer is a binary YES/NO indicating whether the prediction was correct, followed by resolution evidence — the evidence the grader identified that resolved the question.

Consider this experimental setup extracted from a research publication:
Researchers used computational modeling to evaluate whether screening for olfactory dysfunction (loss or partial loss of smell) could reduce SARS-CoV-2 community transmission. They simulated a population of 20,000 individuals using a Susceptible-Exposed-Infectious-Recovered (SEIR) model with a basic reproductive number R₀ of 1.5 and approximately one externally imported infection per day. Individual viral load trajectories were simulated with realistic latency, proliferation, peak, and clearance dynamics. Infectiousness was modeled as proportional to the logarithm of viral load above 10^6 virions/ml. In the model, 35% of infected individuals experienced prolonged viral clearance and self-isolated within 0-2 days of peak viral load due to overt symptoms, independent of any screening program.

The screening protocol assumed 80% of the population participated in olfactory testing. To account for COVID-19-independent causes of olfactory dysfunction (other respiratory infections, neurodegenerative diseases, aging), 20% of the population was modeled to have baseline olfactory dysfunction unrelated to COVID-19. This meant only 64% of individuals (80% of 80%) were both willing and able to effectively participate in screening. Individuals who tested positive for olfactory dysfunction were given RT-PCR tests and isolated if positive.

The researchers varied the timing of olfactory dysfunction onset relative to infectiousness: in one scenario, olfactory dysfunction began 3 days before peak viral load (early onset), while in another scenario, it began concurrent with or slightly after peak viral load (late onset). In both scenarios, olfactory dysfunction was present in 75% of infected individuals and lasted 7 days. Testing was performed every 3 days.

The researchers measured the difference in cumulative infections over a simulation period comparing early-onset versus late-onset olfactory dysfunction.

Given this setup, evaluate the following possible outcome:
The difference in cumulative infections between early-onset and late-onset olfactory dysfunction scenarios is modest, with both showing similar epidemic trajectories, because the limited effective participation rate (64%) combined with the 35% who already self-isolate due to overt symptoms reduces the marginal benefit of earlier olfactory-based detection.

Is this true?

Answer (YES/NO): NO